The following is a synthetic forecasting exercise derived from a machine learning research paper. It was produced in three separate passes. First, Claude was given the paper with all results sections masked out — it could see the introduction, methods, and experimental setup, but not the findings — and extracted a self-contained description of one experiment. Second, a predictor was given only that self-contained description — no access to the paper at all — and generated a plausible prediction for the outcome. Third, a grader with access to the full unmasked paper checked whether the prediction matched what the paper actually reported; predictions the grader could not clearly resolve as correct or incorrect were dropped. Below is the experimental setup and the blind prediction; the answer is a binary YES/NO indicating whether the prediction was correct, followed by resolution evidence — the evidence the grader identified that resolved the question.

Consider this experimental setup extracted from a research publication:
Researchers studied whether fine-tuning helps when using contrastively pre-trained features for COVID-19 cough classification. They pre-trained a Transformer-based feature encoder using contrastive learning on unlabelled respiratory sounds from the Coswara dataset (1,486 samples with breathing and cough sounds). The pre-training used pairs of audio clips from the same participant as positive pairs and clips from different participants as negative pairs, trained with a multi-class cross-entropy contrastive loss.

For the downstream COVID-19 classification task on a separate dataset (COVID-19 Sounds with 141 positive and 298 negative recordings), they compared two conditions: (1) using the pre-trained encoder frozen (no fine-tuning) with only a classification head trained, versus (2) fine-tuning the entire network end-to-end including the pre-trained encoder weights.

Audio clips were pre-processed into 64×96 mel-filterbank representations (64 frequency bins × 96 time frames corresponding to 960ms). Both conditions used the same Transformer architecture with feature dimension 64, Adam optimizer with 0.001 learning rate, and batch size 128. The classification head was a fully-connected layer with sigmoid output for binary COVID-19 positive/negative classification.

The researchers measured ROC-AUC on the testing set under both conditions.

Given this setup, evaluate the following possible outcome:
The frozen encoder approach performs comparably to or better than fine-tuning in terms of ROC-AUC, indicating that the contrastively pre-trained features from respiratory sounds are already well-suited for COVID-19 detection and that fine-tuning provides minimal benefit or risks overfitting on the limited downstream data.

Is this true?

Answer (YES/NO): NO